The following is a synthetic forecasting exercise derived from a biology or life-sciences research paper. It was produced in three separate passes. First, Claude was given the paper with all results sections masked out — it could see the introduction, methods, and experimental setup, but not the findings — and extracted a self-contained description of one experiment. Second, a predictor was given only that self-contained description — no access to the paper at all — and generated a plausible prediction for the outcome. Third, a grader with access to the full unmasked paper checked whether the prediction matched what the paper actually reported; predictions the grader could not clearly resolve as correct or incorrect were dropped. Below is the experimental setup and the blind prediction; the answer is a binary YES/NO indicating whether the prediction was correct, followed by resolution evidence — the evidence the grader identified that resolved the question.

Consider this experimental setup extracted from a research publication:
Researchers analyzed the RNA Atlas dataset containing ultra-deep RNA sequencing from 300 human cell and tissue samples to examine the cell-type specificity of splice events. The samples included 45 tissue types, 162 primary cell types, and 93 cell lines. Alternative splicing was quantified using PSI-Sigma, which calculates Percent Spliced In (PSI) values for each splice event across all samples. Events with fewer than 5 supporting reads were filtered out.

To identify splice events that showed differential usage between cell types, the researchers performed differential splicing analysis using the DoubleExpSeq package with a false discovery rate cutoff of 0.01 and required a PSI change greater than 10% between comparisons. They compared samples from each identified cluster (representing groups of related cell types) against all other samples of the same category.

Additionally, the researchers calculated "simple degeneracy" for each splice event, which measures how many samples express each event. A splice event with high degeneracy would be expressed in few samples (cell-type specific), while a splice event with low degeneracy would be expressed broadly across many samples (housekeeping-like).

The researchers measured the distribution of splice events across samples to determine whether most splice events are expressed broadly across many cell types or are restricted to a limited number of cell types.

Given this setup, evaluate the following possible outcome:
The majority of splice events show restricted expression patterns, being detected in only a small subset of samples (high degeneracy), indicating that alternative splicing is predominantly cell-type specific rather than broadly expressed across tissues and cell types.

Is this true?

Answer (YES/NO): NO